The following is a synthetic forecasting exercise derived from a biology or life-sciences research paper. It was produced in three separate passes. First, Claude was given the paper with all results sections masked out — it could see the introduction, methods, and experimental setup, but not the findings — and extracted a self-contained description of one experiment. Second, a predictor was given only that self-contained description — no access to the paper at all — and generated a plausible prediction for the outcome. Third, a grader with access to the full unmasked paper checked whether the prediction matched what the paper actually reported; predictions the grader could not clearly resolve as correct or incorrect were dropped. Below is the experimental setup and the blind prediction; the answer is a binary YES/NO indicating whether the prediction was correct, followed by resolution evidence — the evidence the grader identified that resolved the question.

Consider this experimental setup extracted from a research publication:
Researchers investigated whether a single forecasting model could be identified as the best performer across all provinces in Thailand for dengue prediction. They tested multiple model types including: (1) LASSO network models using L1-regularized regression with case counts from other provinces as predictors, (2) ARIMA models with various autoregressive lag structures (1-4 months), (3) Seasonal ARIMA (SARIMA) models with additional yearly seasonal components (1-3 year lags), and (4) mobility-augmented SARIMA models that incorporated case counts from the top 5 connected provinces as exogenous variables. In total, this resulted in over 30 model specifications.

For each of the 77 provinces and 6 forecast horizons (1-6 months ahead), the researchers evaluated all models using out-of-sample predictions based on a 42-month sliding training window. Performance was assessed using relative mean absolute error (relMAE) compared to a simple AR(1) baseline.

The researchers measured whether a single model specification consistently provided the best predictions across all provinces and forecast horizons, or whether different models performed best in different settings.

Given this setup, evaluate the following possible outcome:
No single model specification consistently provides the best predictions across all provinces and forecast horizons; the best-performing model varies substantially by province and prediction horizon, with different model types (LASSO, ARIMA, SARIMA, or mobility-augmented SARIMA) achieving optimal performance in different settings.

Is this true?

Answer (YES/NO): YES